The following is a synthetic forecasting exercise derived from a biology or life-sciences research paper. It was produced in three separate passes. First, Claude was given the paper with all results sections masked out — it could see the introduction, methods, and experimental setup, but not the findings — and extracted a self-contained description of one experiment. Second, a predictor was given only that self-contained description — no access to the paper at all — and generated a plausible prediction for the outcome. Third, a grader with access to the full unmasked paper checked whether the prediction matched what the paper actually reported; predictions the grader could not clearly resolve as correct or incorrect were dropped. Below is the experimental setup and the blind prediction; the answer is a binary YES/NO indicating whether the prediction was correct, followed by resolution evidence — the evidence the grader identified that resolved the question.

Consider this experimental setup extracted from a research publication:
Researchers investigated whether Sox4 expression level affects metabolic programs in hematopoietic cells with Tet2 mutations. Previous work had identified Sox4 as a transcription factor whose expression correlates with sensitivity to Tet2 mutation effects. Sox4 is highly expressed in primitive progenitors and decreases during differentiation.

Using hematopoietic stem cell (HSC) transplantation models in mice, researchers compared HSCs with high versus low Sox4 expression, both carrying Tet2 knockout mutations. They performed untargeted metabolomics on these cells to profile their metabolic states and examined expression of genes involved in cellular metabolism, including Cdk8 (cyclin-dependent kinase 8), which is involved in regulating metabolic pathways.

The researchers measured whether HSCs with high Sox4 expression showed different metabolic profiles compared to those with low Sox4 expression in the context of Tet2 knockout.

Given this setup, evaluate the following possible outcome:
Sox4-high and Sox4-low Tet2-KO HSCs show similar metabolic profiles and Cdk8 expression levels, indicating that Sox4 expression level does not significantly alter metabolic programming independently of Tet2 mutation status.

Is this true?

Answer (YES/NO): NO